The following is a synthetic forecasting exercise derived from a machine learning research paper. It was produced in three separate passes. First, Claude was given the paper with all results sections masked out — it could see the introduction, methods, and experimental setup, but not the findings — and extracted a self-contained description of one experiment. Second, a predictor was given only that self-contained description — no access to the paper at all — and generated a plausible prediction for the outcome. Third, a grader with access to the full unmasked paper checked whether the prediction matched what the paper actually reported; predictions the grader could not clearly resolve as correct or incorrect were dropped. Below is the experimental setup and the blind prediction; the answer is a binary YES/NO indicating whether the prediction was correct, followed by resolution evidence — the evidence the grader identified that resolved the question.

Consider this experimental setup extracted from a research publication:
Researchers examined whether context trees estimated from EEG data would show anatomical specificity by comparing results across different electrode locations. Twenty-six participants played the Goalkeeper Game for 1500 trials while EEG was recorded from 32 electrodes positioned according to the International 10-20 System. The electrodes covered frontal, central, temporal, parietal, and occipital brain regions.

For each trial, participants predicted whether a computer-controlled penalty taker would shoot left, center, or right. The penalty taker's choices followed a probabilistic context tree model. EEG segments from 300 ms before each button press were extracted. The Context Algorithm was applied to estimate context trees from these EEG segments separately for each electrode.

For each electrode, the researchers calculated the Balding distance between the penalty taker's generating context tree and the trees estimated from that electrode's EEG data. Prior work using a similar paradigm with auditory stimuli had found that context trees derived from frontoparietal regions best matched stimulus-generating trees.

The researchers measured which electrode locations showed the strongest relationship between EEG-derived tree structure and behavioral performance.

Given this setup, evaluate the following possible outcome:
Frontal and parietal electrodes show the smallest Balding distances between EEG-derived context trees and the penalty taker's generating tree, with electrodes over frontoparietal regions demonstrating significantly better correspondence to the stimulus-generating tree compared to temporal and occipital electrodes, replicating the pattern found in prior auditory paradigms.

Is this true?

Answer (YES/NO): NO